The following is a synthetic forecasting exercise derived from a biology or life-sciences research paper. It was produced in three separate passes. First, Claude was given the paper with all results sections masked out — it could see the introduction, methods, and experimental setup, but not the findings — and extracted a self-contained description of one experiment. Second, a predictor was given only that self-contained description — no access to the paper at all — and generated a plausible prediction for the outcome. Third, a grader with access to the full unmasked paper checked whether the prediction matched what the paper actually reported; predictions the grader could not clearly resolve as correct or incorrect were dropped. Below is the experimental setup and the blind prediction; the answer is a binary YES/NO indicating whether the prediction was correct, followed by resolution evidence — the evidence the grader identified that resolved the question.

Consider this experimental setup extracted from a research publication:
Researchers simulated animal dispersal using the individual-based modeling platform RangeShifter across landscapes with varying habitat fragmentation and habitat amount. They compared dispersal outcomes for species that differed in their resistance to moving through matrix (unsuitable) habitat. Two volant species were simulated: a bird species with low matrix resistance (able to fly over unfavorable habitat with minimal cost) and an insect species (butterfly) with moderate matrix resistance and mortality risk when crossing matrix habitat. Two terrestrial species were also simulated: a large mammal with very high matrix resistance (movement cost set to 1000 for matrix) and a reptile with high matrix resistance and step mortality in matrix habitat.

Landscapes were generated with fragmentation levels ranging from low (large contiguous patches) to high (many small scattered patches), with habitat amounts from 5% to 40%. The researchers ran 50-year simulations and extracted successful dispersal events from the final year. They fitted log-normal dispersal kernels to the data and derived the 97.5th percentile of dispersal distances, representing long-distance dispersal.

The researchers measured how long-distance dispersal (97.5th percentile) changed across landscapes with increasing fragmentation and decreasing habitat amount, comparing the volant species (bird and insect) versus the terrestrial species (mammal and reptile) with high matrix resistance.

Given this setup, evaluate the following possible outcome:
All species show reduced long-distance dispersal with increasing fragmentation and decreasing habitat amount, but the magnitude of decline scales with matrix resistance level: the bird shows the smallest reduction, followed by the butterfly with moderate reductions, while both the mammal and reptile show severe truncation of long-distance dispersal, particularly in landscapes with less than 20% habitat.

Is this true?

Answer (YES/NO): NO